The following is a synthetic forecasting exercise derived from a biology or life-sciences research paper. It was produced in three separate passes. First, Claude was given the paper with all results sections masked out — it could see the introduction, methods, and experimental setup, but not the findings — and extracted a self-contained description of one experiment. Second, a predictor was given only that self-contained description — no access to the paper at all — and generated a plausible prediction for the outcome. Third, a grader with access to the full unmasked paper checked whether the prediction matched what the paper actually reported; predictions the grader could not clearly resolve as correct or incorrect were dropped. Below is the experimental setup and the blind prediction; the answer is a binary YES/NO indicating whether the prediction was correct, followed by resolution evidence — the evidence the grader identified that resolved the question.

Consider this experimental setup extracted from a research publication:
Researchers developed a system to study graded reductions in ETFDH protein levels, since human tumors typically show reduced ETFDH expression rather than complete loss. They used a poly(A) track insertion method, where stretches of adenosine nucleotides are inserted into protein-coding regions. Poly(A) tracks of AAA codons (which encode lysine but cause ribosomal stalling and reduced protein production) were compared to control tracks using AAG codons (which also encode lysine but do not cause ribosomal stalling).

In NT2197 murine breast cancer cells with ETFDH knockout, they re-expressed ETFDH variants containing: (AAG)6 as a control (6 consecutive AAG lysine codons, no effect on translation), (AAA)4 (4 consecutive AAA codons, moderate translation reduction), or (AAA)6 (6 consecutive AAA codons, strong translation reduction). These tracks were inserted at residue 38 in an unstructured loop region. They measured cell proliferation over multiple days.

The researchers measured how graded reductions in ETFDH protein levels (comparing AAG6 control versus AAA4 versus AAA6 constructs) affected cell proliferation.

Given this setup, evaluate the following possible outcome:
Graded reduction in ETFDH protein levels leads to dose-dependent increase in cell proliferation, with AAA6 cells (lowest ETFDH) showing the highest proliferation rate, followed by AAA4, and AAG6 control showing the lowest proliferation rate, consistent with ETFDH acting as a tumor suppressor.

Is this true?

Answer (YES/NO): YES